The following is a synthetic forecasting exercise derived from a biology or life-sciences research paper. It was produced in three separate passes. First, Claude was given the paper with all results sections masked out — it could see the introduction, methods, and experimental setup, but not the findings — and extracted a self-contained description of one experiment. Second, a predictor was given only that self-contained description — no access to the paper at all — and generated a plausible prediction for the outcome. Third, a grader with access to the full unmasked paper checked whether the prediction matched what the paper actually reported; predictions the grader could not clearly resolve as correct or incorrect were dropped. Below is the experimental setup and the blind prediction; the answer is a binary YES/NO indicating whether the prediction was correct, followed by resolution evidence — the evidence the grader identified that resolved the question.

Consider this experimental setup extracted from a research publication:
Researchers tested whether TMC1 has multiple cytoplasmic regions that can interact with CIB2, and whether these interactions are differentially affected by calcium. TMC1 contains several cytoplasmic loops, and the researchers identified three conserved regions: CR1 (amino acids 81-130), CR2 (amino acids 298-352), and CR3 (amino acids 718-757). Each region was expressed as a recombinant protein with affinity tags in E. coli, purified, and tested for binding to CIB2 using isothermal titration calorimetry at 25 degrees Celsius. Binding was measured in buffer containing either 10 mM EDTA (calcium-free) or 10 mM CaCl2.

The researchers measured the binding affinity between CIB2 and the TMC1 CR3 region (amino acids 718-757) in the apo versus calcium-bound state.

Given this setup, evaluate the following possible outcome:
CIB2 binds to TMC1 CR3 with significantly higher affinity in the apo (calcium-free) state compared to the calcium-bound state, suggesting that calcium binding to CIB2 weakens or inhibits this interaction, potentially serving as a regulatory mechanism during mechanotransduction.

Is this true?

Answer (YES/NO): YES